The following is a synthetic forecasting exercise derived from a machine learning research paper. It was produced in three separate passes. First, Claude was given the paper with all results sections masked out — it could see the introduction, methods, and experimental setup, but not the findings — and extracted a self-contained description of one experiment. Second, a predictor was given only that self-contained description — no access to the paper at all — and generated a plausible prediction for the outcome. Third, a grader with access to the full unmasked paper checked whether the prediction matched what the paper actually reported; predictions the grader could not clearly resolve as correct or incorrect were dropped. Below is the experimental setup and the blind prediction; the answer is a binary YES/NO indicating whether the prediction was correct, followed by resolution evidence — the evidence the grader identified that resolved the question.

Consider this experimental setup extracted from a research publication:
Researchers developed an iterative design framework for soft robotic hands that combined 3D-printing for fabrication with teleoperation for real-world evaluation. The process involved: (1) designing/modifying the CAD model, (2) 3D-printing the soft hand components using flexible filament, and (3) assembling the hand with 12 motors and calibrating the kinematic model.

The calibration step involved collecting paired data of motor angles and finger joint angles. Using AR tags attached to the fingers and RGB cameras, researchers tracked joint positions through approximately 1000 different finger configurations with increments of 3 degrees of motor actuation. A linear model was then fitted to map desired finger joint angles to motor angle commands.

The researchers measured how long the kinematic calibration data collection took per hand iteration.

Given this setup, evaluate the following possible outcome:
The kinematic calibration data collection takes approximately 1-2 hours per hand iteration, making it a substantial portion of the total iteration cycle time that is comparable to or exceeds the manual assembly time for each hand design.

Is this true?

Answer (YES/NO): NO